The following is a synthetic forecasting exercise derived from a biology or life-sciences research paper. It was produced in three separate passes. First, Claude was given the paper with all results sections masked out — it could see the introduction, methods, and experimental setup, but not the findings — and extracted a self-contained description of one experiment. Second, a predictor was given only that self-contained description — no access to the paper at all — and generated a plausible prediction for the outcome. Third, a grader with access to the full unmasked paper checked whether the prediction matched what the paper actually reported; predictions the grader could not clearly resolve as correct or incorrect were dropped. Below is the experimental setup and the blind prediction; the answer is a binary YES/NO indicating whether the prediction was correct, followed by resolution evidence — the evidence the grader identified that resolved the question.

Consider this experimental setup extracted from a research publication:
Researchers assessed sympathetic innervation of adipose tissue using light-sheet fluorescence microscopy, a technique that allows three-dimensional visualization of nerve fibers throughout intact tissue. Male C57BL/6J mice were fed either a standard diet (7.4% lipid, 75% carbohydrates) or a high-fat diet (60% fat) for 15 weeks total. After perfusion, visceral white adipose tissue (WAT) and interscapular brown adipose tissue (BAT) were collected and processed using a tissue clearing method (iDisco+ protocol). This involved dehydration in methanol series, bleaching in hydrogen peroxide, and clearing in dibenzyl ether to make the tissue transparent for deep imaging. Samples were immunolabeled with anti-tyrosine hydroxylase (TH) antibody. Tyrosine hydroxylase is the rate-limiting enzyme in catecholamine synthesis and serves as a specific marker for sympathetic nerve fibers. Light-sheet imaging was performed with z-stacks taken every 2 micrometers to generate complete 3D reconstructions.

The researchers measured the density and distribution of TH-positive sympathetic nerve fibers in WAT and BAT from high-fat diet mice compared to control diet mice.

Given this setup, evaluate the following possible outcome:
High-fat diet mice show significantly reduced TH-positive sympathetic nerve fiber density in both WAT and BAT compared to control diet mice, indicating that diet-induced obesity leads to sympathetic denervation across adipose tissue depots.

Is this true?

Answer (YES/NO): YES